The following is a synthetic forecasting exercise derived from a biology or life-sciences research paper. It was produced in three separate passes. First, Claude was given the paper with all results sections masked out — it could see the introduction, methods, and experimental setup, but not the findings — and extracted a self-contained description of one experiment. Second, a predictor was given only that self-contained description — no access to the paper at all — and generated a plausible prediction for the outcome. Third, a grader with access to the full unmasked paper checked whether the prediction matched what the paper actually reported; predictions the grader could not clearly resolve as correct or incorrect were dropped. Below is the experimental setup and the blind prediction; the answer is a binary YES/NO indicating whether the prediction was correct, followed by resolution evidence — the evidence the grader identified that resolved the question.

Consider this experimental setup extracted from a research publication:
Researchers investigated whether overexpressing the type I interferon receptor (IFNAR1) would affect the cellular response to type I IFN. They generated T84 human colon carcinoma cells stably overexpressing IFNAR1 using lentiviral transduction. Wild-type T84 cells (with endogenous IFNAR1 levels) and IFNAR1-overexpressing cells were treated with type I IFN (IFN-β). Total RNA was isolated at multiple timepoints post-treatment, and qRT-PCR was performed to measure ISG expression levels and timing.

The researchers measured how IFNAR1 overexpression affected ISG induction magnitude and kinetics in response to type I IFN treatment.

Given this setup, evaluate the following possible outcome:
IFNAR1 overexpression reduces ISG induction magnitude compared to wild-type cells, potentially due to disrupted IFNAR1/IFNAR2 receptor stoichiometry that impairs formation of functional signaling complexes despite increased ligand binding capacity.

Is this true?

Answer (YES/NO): NO